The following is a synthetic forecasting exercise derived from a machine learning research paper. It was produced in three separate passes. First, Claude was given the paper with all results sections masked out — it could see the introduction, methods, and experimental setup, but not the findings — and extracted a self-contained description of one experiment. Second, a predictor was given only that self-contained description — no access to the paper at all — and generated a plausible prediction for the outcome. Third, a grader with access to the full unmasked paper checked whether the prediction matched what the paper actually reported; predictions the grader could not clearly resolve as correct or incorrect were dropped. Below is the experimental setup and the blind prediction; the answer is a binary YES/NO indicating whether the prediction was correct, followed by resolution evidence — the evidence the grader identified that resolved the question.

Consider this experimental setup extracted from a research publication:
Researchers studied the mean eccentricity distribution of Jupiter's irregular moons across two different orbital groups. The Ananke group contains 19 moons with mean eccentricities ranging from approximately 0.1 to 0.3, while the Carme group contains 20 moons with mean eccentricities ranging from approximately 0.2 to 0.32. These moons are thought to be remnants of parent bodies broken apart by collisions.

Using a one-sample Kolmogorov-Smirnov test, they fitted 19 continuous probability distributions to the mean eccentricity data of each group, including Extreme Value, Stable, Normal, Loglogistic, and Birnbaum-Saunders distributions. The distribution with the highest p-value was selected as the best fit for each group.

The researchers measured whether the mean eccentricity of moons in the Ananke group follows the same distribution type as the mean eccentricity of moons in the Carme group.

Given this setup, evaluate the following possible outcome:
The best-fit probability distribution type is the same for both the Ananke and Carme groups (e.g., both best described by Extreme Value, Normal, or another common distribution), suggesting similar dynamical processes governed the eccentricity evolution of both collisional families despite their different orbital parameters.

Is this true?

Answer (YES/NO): NO